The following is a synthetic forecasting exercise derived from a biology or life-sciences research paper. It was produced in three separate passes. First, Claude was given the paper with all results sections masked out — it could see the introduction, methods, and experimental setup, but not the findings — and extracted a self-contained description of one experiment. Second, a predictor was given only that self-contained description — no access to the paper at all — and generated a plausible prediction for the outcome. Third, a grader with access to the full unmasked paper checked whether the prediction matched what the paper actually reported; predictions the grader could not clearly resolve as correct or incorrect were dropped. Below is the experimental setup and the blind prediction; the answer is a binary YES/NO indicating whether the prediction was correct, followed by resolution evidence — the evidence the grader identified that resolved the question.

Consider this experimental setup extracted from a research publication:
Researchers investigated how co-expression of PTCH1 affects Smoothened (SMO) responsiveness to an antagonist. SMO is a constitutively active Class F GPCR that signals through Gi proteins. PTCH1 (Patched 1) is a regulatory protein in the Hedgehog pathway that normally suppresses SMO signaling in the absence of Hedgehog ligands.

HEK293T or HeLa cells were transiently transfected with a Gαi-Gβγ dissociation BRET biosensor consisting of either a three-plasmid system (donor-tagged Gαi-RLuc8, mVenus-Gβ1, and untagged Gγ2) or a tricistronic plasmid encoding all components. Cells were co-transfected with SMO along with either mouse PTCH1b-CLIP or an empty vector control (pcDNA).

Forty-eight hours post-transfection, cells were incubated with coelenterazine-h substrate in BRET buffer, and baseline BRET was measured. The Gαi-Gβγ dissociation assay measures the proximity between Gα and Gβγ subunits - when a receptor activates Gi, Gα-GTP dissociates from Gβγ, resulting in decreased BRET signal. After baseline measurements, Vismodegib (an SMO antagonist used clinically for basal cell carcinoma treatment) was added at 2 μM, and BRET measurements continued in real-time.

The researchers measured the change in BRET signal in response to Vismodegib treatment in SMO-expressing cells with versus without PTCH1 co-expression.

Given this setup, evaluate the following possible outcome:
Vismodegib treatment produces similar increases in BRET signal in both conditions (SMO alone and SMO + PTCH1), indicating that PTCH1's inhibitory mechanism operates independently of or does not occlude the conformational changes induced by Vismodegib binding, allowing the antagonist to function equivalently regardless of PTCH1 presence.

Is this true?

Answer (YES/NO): NO